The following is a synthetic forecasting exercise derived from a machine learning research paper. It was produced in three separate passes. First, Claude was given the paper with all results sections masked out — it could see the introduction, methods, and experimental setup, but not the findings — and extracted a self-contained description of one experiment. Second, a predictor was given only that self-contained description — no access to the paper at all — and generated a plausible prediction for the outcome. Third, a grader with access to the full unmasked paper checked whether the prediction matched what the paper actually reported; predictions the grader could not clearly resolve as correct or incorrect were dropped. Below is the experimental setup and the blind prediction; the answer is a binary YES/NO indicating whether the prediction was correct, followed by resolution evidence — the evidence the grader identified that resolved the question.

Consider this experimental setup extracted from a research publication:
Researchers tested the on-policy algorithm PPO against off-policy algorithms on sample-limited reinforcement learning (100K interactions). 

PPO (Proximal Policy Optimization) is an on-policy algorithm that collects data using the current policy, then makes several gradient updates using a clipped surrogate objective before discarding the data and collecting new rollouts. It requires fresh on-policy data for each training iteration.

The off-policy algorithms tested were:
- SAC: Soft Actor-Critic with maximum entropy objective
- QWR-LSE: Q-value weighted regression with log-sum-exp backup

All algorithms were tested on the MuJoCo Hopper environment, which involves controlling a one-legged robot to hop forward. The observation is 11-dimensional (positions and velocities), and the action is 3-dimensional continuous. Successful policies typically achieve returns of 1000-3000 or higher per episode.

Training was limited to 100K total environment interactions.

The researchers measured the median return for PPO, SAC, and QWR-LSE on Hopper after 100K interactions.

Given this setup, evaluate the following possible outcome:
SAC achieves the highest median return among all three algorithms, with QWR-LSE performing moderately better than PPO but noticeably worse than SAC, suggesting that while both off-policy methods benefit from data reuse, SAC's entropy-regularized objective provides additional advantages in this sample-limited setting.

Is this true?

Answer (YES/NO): NO